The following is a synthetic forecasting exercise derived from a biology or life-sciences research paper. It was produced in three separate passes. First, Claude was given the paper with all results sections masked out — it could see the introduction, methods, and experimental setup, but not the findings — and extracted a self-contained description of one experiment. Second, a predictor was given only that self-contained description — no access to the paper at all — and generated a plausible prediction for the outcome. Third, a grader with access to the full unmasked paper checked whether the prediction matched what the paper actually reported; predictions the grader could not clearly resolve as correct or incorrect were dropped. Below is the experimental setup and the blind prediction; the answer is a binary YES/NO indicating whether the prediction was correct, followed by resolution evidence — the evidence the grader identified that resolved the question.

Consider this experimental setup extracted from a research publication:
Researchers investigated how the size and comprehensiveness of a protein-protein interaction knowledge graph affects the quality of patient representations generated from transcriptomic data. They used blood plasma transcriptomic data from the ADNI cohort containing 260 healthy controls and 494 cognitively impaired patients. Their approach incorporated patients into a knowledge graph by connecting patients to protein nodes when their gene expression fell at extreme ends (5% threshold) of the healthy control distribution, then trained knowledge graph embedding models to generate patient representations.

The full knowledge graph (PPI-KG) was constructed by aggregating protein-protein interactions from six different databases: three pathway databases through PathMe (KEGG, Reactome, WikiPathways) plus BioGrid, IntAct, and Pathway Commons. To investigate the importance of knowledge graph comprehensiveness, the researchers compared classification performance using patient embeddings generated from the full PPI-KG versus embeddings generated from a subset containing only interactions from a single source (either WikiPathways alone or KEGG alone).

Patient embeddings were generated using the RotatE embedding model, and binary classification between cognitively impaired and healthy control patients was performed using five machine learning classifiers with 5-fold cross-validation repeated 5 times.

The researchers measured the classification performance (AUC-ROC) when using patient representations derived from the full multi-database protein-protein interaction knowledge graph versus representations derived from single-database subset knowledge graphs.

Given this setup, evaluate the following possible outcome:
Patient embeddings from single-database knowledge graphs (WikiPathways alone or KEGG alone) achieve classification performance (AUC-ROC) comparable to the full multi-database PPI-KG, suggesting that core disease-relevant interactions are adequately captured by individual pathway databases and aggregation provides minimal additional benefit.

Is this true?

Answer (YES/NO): NO